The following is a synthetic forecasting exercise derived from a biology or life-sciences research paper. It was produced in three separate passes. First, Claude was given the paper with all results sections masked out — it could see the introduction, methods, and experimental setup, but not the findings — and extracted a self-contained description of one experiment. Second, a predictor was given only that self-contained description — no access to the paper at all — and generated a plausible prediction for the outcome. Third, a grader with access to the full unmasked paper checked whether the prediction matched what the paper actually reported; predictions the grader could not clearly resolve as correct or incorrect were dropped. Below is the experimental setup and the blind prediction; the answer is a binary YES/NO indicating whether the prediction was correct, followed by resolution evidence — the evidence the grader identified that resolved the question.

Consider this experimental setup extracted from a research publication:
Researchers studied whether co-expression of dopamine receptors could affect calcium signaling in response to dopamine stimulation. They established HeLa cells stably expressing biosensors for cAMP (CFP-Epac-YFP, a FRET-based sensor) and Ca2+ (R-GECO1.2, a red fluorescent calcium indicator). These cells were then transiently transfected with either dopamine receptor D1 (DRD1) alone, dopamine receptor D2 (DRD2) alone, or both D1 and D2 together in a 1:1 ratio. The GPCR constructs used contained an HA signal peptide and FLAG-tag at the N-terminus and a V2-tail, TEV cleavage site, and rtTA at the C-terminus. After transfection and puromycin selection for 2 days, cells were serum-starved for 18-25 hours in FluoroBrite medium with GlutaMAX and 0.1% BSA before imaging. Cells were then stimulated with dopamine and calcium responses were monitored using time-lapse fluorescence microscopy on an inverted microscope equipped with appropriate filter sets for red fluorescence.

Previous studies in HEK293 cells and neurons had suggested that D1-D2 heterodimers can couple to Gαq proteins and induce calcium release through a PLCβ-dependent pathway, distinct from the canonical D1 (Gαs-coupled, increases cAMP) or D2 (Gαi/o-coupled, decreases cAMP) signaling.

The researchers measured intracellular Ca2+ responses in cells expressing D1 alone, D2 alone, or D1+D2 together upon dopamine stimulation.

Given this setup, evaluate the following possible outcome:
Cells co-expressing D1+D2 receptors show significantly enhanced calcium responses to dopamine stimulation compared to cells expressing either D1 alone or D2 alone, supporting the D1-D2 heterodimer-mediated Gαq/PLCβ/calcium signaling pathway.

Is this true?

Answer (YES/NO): NO